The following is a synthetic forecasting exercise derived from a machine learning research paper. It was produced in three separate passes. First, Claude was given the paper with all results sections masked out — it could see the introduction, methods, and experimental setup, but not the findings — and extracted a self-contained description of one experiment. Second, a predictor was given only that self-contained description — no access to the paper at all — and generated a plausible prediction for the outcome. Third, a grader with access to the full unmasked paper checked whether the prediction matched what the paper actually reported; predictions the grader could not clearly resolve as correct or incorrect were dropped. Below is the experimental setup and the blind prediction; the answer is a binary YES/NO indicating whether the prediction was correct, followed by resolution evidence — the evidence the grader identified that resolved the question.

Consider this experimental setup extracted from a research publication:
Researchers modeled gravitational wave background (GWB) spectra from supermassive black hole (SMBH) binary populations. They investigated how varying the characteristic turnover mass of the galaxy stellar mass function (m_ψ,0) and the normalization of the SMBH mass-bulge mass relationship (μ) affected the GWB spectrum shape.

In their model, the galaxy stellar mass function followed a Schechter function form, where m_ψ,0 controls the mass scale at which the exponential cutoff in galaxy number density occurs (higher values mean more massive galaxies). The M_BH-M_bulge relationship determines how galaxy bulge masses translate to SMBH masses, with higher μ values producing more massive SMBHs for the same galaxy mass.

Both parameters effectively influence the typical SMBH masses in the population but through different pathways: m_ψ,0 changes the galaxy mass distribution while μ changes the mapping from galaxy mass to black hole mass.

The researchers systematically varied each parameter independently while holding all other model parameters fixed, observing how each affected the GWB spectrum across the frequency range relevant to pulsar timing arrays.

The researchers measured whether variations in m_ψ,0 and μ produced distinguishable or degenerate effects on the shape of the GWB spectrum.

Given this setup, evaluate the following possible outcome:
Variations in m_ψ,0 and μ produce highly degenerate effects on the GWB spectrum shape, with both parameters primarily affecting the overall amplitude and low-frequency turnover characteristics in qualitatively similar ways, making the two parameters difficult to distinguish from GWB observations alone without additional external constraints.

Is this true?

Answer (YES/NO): YES